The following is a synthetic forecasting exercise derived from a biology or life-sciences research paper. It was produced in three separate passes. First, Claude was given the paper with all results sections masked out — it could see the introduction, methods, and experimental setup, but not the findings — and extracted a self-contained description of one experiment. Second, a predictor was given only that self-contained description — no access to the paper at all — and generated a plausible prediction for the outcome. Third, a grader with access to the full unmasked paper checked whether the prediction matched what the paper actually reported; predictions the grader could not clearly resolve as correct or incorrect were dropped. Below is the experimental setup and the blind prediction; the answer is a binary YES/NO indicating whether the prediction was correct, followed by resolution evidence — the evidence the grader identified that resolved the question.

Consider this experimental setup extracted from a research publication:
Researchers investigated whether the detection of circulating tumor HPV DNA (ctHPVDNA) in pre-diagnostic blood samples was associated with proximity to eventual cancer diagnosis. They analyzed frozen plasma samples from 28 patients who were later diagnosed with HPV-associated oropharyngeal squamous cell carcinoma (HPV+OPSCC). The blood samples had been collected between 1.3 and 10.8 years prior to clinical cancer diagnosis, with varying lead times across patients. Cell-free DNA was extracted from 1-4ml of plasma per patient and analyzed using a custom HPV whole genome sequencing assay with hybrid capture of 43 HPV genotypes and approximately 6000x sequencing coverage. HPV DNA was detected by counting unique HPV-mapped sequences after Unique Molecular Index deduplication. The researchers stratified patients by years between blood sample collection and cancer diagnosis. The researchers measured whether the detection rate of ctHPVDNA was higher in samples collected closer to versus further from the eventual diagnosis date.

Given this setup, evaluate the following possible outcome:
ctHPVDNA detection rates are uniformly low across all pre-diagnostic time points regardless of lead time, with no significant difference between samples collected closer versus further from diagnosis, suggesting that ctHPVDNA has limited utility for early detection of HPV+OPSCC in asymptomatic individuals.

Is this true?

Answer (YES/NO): NO